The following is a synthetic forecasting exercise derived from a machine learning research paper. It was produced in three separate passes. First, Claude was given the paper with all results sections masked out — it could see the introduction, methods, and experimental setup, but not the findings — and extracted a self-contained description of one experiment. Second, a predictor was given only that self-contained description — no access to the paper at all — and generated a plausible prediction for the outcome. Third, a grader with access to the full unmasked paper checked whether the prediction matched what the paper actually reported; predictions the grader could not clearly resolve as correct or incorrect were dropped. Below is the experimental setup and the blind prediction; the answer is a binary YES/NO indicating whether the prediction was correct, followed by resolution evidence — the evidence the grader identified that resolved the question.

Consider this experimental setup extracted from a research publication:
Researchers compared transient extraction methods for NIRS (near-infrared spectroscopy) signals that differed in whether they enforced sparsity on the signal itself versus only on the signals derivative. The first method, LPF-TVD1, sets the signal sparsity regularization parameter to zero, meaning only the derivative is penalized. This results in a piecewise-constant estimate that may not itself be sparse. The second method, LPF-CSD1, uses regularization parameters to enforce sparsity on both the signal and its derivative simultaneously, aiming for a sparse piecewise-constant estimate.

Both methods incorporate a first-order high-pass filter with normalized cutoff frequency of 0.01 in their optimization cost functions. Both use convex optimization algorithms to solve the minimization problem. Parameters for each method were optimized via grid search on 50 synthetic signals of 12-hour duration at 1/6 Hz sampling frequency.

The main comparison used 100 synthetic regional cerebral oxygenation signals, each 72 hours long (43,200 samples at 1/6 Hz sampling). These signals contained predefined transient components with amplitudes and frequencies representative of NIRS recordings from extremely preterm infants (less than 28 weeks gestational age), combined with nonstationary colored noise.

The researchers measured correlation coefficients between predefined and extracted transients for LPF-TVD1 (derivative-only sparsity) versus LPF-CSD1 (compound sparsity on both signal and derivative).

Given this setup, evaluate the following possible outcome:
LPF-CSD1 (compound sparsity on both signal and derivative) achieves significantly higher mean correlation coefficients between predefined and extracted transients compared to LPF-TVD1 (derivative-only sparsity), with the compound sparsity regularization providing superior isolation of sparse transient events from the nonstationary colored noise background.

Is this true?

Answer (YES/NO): YES